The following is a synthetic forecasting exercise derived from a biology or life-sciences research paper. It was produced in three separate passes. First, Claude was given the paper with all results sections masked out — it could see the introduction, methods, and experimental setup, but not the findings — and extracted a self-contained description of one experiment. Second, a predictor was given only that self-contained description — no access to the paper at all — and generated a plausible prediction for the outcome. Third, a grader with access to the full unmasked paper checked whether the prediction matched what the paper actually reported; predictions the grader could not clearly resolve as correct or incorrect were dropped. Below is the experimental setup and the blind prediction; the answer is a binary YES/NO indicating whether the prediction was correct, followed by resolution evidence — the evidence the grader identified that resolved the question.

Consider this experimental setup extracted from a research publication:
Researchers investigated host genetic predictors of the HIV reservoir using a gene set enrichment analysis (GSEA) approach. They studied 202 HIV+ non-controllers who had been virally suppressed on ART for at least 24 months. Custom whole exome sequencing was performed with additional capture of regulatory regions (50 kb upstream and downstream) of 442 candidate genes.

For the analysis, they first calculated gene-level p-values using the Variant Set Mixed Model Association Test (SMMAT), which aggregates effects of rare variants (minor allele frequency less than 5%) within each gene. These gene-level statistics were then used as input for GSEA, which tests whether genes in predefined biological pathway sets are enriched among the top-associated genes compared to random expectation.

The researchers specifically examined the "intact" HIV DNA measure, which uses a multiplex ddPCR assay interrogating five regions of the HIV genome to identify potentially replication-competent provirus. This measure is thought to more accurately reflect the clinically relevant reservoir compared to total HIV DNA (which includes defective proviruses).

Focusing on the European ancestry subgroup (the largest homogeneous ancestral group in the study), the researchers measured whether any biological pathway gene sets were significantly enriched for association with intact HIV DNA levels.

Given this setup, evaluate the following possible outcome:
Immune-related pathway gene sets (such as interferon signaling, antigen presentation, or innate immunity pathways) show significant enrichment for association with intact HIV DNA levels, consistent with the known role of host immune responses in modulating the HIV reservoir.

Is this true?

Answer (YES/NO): YES